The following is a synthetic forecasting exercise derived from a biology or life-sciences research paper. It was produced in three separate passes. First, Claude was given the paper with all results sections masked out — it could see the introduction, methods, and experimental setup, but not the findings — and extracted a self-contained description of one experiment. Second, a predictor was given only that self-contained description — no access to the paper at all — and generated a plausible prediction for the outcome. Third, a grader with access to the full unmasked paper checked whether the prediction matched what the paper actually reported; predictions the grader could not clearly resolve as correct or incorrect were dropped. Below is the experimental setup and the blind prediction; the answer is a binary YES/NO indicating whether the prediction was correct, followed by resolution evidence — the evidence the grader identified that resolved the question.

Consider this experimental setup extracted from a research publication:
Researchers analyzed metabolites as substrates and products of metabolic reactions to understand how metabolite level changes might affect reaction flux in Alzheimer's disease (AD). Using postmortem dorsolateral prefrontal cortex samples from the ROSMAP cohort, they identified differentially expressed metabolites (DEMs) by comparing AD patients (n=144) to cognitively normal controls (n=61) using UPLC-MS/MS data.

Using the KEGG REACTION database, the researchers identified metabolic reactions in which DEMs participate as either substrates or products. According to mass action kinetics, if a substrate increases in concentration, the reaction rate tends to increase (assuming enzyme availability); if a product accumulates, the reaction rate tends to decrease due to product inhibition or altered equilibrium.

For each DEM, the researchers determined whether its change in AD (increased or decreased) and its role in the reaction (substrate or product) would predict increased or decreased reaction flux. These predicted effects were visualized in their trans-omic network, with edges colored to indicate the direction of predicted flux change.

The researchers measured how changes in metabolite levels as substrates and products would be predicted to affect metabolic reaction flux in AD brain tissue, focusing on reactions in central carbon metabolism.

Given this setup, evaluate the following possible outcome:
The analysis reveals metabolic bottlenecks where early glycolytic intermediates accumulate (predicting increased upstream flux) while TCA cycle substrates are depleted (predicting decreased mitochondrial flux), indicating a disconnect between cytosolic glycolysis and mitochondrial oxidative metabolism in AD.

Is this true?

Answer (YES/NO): NO